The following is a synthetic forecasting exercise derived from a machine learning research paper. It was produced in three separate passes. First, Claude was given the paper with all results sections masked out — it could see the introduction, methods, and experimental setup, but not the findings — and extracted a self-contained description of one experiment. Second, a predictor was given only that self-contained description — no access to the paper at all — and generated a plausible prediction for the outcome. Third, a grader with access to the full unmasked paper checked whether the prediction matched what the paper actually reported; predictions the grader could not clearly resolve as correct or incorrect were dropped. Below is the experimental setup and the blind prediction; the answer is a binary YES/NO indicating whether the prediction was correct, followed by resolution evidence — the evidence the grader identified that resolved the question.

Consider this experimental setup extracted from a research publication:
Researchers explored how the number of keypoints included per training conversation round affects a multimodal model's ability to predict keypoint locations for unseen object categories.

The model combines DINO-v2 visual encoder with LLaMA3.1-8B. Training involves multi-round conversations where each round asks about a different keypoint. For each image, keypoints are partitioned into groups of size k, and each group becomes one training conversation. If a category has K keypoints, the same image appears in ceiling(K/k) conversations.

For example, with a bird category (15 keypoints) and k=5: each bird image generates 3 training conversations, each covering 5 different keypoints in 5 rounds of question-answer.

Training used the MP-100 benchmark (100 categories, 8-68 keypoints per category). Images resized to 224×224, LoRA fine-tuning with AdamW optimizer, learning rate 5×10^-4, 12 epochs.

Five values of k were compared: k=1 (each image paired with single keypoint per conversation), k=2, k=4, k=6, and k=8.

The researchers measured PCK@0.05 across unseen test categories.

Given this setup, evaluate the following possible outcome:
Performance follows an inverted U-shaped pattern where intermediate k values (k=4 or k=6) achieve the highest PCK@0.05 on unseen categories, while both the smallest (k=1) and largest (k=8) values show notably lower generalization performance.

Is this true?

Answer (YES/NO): NO